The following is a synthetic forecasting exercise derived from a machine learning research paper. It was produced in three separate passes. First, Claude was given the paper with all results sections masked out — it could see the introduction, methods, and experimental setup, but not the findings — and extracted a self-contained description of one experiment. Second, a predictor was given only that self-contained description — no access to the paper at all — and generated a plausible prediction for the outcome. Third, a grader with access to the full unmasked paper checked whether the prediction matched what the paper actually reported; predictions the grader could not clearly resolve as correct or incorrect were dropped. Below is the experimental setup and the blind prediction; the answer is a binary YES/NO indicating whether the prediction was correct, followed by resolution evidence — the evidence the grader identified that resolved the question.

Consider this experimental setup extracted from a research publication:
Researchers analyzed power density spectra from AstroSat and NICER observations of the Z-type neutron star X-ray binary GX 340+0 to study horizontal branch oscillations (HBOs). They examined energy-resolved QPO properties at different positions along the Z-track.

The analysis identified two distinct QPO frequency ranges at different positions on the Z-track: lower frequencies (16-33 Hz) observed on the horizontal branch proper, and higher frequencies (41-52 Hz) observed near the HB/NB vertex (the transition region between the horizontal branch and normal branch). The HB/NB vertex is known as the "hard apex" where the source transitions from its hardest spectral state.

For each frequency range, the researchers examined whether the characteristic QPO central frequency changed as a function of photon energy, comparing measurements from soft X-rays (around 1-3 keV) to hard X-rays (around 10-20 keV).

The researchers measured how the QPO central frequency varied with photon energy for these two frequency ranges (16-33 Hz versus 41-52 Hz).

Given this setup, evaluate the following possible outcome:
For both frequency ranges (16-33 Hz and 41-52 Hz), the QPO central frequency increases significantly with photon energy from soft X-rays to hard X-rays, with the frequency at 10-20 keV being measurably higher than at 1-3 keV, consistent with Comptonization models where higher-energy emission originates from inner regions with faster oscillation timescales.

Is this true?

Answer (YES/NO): NO